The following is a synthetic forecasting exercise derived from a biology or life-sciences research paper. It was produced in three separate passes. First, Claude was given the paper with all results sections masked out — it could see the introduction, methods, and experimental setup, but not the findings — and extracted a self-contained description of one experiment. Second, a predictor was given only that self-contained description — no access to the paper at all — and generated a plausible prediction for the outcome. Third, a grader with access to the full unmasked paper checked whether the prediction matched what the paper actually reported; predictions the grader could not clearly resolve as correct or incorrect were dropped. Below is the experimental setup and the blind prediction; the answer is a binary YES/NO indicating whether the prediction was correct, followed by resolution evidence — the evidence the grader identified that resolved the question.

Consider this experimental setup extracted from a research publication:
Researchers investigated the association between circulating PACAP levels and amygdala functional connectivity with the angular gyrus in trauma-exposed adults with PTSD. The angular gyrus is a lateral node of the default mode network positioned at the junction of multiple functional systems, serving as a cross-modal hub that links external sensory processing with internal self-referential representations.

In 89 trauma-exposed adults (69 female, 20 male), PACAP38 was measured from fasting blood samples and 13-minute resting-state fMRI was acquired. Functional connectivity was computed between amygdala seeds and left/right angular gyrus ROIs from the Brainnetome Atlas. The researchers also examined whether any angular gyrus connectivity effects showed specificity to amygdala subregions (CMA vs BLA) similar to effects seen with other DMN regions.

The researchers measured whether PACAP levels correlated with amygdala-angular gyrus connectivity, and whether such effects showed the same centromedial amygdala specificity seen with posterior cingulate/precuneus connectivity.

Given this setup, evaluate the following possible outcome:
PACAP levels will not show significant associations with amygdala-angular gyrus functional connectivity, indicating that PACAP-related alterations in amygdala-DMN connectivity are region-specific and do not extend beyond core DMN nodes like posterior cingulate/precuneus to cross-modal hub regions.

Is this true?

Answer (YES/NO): NO